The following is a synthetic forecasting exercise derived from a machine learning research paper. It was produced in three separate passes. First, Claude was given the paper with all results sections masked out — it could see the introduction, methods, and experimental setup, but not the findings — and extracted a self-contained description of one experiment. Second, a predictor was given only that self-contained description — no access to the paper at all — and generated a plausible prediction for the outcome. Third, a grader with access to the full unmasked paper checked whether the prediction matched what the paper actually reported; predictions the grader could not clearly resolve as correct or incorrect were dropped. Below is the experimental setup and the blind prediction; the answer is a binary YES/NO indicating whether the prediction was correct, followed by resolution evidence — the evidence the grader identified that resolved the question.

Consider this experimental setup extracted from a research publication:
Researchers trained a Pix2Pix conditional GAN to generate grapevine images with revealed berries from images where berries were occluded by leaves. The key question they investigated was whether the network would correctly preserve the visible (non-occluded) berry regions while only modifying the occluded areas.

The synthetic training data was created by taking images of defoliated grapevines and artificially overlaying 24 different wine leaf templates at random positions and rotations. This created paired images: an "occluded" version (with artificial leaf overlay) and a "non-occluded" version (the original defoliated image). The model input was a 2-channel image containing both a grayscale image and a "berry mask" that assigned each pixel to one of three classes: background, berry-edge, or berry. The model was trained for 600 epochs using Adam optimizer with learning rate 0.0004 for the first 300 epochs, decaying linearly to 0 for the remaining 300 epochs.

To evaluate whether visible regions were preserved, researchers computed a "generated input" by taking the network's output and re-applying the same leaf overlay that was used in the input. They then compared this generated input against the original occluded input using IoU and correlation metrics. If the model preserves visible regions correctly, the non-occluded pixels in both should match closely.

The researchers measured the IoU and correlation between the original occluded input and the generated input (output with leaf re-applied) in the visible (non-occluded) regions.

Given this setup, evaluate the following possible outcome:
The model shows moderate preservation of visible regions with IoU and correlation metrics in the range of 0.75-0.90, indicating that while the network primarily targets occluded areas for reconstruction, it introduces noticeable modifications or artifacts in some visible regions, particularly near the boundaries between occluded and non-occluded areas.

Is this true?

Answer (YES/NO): NO